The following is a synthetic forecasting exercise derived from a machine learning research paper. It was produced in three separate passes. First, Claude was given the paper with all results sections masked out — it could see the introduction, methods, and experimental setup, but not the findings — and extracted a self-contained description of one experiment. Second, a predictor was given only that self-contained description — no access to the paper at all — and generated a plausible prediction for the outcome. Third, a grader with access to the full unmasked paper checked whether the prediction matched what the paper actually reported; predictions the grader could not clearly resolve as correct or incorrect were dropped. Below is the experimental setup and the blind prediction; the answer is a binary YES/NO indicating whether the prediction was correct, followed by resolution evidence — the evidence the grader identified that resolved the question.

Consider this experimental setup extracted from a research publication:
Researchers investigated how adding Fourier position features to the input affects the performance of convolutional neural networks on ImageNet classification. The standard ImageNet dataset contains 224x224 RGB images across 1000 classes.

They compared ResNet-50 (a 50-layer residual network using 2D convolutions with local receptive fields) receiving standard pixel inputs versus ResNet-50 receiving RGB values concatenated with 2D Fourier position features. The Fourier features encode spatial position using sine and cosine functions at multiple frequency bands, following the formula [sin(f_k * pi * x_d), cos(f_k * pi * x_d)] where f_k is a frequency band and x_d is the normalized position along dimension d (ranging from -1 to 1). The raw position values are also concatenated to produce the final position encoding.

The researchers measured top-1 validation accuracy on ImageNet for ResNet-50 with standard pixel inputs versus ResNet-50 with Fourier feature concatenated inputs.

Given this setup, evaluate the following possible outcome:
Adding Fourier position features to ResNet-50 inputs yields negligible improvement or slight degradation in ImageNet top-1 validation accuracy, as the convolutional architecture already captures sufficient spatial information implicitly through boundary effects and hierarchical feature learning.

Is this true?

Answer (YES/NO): YES